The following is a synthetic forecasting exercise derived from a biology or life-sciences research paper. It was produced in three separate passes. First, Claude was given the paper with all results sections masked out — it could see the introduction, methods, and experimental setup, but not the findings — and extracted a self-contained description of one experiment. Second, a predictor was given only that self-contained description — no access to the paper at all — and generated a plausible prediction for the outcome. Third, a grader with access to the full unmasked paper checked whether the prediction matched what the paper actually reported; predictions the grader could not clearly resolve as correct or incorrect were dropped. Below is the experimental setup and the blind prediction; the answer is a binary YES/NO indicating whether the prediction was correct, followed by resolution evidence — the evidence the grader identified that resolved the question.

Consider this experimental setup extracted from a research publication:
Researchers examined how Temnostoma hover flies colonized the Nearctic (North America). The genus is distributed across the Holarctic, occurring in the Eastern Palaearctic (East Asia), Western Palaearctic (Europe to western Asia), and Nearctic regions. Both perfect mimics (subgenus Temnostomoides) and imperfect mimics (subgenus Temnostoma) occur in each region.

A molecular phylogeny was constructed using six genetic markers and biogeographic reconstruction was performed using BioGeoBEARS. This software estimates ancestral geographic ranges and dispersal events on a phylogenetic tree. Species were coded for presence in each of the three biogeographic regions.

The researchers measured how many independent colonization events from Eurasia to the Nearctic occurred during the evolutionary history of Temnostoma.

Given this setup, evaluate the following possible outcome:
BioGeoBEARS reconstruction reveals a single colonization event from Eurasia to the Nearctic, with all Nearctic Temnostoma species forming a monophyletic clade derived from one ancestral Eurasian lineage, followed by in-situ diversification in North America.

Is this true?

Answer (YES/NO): NO